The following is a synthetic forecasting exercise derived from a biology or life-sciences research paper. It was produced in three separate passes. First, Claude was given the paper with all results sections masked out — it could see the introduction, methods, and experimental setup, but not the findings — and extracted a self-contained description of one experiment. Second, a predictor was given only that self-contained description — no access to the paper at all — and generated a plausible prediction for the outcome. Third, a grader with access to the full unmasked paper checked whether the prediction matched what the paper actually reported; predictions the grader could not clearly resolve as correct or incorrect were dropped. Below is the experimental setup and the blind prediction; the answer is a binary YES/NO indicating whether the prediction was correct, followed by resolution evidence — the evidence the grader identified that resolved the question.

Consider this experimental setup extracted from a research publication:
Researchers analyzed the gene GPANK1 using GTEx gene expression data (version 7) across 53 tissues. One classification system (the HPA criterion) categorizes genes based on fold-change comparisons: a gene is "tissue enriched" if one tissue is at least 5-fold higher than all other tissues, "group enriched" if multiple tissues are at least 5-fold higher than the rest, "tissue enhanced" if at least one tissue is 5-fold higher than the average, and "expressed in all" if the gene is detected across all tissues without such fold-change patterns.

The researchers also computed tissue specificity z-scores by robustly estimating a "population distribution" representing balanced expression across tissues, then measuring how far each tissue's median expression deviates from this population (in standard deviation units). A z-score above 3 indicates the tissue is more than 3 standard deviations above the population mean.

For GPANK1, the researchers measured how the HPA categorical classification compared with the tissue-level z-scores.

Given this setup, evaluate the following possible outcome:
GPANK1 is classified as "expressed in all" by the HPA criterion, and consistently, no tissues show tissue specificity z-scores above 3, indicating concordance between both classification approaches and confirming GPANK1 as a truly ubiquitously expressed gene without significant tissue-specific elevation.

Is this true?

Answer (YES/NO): NO